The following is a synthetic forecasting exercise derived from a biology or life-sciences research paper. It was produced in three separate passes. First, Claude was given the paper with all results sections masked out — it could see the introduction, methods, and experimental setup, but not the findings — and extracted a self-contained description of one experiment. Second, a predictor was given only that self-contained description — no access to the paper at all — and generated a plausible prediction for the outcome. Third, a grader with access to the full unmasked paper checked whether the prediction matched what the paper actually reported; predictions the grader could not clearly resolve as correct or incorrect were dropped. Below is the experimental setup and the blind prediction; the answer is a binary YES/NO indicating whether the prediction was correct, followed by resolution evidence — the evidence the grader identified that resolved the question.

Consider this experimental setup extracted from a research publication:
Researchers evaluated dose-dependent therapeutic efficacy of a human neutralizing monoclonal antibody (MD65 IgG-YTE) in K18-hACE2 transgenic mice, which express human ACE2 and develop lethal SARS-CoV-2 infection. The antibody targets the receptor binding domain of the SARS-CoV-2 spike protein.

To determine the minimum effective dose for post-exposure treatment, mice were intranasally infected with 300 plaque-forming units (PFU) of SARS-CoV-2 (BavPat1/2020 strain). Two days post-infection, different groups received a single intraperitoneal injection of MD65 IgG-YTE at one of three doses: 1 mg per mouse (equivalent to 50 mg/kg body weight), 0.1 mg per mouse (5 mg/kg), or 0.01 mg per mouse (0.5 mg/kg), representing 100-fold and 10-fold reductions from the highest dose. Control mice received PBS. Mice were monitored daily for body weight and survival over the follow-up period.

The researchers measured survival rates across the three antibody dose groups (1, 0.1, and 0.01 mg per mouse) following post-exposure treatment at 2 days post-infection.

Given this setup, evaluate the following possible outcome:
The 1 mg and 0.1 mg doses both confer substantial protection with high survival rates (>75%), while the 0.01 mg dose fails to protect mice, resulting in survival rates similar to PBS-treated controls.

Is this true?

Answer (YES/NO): YES